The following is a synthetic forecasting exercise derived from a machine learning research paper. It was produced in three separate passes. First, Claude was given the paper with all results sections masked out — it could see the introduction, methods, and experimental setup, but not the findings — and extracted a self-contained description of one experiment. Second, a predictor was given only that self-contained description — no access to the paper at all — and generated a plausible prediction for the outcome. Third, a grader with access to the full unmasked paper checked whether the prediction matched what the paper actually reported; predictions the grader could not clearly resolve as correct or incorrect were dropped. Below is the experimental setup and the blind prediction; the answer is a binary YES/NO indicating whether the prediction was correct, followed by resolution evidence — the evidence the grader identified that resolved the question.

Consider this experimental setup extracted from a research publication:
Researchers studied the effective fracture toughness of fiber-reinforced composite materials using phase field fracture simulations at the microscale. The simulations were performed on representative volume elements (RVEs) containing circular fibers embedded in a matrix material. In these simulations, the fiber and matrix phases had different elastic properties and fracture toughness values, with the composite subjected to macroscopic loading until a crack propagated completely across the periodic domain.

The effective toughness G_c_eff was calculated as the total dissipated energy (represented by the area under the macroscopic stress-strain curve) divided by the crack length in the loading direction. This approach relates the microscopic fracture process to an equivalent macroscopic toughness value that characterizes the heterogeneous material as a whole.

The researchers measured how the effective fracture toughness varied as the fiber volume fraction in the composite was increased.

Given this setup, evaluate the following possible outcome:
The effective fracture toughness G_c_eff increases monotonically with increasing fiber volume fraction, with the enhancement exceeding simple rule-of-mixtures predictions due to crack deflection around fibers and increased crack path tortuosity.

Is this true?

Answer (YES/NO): YES